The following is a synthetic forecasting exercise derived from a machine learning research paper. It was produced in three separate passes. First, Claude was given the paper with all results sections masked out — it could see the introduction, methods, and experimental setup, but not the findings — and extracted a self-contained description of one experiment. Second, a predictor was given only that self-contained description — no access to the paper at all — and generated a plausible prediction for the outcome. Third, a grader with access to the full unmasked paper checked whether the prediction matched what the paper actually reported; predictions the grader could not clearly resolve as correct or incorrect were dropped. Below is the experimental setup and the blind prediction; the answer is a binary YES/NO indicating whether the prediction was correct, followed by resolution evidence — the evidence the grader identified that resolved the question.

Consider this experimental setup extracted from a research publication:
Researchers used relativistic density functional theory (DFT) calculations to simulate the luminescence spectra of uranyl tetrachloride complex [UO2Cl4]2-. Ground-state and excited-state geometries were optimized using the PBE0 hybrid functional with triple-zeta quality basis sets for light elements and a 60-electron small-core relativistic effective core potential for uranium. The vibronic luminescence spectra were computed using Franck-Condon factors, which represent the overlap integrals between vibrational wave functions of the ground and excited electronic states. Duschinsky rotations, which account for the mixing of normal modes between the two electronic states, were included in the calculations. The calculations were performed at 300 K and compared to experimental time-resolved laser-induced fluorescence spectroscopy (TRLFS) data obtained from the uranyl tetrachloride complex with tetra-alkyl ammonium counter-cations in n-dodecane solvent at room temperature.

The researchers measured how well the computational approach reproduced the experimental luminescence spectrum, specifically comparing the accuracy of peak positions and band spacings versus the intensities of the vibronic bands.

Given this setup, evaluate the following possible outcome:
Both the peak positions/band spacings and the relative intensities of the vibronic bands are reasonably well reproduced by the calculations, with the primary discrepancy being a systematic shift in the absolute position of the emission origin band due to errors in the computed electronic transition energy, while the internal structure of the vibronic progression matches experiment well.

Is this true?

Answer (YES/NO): NO